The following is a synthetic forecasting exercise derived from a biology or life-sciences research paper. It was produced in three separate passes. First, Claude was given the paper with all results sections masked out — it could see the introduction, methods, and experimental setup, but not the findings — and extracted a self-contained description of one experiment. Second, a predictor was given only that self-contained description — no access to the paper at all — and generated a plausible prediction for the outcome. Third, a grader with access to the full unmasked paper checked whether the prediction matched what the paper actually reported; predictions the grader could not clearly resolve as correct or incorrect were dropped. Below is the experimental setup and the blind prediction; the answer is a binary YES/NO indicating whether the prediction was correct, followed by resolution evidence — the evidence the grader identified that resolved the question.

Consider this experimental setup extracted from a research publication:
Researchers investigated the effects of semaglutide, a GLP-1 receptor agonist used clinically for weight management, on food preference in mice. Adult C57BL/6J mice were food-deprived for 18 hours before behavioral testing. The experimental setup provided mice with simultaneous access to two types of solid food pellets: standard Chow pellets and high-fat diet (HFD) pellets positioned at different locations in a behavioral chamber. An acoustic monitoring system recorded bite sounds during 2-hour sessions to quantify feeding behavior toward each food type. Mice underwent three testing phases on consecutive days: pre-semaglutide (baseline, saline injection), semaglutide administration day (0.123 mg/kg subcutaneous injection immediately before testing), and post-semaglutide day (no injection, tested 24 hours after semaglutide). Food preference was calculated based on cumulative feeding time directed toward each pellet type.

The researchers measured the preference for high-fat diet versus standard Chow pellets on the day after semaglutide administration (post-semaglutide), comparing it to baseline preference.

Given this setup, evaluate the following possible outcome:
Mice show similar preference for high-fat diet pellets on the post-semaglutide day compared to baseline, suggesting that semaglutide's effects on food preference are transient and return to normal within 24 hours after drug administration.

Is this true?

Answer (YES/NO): NO